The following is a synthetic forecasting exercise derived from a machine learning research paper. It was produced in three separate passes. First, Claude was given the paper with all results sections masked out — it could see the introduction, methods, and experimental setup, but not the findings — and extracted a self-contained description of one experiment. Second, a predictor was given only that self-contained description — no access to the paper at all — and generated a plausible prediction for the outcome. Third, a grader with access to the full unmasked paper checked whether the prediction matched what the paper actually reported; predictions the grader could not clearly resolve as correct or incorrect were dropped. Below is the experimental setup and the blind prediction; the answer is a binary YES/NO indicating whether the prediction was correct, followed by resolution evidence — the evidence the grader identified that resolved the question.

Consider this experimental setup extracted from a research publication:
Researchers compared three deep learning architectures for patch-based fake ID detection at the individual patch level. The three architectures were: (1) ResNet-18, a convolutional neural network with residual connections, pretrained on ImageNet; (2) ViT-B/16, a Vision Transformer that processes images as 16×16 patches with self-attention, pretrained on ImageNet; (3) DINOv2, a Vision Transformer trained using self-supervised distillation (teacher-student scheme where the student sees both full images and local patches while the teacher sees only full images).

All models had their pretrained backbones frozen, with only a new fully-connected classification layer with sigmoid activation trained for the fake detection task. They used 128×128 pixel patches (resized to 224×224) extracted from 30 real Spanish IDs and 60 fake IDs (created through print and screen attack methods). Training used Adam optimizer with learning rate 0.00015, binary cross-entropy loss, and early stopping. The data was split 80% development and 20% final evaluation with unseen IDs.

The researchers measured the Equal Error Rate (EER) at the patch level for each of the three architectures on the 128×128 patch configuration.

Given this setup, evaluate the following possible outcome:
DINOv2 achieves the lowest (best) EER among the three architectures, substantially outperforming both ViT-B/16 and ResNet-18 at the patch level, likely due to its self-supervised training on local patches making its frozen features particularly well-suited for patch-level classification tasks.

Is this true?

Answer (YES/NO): YES